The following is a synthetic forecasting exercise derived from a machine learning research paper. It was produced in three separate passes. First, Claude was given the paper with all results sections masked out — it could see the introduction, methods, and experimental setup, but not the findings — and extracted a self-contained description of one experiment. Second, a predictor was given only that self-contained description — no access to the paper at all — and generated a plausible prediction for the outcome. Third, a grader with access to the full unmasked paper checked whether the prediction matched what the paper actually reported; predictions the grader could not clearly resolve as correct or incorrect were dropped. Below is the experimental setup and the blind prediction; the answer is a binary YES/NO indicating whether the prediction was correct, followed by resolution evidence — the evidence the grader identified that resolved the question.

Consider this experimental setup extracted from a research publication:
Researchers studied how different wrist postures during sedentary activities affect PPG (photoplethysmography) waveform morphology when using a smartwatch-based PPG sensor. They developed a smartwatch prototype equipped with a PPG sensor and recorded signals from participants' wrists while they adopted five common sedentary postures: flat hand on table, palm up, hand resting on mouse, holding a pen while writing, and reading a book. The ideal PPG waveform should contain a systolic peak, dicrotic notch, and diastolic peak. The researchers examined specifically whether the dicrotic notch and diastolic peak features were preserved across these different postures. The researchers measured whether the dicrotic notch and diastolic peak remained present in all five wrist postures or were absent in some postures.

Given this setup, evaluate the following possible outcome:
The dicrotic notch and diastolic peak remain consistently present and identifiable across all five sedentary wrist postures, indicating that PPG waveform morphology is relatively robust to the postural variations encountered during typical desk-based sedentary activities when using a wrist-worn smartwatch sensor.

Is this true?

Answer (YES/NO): NO